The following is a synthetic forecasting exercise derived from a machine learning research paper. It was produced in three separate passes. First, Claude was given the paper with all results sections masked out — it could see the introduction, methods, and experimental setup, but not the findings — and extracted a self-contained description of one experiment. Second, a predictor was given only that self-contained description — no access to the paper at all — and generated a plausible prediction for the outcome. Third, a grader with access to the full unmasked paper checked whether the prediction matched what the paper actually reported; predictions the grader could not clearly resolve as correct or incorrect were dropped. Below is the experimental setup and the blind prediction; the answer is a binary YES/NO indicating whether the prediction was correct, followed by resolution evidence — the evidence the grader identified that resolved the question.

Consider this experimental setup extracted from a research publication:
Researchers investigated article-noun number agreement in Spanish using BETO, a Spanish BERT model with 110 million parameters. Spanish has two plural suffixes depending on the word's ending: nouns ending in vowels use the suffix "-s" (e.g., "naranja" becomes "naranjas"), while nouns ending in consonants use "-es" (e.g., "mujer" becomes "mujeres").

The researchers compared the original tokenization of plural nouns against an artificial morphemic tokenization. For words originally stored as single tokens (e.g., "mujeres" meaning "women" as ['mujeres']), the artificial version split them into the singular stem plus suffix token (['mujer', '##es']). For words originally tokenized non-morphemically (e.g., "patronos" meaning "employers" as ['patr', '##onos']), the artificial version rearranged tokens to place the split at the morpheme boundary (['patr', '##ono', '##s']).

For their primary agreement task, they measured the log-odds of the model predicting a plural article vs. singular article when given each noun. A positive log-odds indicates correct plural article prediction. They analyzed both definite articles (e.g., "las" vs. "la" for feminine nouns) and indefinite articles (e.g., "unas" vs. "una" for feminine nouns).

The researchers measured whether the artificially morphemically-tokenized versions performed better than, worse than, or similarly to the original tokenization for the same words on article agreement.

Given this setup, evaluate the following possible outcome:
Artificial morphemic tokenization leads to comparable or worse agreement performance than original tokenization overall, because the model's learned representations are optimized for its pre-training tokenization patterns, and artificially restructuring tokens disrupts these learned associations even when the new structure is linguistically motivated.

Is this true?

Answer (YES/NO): YES